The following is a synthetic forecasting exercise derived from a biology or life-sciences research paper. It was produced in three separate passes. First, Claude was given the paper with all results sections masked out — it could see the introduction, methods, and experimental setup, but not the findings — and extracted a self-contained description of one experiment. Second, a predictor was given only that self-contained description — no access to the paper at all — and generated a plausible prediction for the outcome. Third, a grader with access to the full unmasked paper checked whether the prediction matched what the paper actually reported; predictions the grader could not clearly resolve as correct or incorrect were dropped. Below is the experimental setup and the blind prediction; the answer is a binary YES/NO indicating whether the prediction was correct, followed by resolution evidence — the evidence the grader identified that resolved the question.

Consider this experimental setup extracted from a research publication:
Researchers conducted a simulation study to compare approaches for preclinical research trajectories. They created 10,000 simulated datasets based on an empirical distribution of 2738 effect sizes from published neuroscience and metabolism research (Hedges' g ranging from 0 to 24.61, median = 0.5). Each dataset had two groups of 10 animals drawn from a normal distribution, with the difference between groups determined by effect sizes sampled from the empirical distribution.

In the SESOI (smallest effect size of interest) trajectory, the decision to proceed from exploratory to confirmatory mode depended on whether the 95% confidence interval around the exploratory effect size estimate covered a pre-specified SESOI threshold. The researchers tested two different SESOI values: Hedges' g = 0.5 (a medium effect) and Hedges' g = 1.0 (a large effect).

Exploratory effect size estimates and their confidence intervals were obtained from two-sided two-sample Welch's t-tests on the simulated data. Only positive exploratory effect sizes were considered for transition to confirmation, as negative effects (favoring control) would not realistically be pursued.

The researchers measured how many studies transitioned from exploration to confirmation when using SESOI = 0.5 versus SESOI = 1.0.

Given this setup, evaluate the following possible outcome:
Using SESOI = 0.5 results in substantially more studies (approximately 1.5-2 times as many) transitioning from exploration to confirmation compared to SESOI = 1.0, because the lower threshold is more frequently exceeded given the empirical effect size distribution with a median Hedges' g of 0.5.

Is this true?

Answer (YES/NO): NO